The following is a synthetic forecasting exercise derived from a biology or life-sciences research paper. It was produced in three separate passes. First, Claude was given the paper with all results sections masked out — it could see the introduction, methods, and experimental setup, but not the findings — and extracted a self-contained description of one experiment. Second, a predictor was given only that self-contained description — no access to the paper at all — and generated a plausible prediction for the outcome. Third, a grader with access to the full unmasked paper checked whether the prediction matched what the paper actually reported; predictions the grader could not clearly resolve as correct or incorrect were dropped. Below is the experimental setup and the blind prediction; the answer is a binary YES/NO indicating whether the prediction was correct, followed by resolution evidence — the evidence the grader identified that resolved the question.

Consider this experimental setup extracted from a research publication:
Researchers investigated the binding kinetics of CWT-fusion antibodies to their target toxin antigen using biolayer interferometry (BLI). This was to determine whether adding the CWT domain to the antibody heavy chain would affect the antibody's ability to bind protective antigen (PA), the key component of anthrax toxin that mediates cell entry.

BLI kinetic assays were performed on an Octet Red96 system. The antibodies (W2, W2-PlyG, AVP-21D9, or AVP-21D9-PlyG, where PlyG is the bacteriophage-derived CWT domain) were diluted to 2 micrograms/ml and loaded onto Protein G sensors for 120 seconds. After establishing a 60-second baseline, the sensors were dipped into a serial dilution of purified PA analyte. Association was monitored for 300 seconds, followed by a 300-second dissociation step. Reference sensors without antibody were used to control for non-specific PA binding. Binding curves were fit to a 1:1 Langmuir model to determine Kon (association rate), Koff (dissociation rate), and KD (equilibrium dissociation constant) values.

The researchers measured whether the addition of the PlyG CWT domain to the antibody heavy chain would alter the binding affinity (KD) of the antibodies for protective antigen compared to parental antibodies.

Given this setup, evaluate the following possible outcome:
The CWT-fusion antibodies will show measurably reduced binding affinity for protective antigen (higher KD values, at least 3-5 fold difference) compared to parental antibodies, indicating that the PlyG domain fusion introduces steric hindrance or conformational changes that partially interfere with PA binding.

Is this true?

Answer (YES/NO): NO